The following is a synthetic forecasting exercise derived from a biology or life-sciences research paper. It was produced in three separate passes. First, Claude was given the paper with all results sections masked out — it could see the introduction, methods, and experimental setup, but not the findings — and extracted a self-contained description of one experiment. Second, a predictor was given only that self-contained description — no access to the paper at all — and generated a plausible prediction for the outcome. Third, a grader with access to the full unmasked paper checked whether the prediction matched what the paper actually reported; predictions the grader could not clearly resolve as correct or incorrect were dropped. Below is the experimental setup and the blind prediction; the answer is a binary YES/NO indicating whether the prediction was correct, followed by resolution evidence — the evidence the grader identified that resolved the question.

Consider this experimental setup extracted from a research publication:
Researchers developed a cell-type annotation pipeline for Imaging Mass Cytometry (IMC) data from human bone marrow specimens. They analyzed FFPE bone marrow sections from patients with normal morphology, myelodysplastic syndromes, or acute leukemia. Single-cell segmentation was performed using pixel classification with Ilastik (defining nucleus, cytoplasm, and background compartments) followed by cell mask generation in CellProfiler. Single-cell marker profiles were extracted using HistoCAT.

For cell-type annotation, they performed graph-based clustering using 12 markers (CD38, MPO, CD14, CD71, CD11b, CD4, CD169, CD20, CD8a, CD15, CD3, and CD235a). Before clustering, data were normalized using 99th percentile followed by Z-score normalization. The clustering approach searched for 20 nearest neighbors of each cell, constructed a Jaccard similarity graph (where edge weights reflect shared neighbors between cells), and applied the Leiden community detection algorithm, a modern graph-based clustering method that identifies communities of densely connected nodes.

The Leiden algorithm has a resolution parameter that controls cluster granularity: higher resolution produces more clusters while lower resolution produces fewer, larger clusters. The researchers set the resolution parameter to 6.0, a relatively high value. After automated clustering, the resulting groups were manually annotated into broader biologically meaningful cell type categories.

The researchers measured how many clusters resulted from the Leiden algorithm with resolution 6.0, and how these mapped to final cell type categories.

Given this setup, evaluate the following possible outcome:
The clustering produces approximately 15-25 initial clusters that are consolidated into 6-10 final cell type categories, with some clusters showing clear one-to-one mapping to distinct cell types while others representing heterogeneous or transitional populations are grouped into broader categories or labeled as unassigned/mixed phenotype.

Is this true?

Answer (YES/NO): NO